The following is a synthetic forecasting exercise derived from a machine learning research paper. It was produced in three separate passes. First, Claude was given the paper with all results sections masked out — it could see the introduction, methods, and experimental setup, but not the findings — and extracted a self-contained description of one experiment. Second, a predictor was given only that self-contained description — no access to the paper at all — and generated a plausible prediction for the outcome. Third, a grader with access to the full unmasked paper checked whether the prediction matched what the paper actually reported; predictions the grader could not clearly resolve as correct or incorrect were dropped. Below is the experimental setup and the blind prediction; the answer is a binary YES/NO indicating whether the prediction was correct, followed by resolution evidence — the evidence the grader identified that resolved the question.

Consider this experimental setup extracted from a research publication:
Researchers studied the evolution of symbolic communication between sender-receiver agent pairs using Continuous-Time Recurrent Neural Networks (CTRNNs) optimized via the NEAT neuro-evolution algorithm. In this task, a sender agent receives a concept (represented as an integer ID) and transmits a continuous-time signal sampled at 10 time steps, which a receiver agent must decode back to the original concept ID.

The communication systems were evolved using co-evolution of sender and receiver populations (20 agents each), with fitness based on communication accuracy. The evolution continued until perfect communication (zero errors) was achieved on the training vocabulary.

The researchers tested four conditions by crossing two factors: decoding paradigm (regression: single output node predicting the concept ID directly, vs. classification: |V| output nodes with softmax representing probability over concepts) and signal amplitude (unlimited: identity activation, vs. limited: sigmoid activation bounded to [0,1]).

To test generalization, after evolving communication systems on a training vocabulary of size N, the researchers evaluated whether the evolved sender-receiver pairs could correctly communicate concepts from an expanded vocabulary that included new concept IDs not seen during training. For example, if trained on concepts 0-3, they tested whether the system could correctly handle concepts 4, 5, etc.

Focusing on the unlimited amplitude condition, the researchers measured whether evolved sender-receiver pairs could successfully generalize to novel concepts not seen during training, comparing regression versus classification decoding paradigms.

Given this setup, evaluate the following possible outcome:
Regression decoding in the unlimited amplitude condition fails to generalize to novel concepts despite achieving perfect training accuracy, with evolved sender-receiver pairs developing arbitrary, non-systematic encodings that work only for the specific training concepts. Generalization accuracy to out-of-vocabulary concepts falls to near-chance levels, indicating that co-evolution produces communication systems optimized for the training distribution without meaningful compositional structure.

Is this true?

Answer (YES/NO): NO